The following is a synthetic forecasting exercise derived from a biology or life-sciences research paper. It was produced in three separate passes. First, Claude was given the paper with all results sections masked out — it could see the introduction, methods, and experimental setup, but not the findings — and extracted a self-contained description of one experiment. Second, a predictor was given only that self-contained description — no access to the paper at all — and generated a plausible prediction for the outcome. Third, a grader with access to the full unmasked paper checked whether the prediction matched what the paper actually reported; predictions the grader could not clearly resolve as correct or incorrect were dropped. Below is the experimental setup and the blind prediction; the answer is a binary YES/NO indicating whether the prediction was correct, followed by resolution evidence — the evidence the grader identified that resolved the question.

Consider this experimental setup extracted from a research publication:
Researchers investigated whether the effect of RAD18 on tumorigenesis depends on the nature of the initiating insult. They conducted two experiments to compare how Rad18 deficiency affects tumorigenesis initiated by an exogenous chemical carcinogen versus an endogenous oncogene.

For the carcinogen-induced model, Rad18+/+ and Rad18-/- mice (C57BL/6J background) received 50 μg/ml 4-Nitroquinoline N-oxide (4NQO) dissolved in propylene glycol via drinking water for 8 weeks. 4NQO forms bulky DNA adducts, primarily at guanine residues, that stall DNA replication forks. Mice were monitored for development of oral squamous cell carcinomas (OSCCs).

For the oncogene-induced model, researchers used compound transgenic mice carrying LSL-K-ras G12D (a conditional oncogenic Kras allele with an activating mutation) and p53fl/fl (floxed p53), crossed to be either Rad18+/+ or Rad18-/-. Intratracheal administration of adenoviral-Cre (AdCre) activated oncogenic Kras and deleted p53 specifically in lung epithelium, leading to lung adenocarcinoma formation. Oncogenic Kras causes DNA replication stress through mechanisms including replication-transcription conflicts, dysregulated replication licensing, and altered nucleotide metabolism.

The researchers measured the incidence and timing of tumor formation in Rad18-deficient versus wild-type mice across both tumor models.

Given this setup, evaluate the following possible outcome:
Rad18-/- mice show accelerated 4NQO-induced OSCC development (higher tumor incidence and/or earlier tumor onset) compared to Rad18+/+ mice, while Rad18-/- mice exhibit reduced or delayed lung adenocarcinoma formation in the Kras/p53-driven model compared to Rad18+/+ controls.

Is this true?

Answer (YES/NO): NO